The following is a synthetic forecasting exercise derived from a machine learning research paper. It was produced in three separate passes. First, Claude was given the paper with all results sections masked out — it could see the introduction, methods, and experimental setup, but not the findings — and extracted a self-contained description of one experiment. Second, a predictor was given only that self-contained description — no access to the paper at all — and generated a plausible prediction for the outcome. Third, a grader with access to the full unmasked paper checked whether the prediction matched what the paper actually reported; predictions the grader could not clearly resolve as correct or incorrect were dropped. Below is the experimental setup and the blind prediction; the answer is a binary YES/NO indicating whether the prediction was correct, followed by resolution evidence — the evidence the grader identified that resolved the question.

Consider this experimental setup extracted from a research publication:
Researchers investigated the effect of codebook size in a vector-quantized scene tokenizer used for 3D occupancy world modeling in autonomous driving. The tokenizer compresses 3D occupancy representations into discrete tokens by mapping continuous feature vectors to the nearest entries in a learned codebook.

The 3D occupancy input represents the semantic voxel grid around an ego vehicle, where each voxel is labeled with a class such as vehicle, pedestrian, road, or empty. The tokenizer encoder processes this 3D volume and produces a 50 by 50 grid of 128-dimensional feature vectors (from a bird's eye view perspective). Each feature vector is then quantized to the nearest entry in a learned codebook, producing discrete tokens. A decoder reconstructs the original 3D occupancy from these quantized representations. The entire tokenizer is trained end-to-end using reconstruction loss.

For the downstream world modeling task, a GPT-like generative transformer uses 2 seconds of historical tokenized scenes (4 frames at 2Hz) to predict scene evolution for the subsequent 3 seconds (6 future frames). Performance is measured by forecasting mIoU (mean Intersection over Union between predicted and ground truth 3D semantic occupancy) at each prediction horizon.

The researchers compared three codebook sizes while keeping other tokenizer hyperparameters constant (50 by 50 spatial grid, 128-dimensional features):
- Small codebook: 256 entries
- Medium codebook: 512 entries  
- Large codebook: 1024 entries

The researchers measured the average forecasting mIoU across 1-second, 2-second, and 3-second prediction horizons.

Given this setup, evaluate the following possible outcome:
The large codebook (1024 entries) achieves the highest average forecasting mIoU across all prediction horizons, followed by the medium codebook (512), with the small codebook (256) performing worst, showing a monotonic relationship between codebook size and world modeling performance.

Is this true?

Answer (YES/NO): NO